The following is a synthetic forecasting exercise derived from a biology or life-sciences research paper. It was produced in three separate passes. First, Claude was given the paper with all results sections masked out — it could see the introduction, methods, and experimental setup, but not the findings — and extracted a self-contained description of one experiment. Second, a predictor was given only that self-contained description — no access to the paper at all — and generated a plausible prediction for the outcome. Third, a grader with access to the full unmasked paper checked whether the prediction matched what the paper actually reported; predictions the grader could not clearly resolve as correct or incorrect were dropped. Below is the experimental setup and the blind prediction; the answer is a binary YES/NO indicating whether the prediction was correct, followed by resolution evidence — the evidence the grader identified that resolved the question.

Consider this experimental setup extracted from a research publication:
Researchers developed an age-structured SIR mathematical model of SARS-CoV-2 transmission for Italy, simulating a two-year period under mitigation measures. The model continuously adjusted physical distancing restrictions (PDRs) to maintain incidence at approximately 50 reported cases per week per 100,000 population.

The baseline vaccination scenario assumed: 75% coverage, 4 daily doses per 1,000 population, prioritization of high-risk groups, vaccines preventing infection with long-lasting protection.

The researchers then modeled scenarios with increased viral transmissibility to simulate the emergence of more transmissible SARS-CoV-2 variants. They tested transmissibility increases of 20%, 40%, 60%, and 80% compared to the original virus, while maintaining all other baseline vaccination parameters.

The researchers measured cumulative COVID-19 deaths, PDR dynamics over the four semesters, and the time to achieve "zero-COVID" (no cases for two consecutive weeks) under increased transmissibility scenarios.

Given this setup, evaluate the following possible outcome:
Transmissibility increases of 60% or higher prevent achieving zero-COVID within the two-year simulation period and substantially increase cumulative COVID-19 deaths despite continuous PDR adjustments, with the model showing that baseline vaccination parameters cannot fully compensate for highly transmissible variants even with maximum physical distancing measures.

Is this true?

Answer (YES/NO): NO